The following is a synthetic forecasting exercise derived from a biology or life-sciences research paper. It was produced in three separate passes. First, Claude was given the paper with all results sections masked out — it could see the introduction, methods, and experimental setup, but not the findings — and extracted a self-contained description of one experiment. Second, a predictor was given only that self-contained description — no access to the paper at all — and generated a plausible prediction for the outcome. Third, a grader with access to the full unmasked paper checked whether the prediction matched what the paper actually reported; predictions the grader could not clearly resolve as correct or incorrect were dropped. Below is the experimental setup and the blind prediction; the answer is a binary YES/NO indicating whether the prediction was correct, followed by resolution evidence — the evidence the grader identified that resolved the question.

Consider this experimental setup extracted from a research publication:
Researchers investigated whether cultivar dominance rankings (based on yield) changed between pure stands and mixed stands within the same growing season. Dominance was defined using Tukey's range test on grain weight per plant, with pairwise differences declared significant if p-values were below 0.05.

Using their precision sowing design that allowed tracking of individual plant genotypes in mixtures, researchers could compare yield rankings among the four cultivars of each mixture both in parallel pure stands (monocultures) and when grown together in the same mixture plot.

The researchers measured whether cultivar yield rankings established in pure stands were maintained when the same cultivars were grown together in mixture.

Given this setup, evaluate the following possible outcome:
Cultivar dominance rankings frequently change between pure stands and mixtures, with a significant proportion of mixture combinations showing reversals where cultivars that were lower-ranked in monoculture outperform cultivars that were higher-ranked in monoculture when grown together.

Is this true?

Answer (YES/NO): NO